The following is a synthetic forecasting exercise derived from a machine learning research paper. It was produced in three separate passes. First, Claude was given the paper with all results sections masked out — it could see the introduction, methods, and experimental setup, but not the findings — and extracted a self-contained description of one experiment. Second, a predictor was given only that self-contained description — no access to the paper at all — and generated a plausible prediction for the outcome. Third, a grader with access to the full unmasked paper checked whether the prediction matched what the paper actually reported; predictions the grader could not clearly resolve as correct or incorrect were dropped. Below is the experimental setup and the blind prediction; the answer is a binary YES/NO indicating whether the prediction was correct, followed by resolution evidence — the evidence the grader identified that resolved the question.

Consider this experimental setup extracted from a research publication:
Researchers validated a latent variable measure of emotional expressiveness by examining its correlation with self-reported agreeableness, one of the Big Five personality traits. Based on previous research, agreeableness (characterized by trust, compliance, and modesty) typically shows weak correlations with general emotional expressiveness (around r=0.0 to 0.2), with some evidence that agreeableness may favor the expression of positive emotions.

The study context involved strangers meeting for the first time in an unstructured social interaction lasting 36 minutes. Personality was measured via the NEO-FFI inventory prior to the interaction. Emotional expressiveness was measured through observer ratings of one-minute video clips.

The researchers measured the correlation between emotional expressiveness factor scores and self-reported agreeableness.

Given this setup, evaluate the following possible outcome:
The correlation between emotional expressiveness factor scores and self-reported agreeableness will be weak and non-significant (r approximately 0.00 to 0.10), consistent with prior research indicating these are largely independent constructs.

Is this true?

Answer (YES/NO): NO